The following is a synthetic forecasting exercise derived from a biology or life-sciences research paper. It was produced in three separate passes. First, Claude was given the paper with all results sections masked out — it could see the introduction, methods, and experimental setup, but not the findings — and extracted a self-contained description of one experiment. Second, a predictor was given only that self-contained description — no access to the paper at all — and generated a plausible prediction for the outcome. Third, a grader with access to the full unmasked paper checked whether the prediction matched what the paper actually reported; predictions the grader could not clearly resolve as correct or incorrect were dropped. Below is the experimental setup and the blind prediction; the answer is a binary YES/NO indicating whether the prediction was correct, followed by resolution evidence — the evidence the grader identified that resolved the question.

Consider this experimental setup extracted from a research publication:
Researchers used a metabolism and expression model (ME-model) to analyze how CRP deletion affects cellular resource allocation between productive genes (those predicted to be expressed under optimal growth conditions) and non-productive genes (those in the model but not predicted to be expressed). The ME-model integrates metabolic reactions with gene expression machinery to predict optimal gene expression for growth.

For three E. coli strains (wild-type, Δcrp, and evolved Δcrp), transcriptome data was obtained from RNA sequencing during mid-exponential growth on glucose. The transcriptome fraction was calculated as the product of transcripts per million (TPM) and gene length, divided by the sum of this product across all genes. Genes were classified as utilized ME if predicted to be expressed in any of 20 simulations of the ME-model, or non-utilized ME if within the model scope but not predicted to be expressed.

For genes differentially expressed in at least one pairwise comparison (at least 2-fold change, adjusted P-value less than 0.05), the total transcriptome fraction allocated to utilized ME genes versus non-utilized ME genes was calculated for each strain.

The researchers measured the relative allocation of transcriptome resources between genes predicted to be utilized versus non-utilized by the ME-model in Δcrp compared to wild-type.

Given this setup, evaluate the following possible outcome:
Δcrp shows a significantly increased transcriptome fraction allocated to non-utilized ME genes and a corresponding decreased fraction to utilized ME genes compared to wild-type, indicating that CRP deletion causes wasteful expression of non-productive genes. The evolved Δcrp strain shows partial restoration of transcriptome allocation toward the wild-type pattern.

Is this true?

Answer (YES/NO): YES